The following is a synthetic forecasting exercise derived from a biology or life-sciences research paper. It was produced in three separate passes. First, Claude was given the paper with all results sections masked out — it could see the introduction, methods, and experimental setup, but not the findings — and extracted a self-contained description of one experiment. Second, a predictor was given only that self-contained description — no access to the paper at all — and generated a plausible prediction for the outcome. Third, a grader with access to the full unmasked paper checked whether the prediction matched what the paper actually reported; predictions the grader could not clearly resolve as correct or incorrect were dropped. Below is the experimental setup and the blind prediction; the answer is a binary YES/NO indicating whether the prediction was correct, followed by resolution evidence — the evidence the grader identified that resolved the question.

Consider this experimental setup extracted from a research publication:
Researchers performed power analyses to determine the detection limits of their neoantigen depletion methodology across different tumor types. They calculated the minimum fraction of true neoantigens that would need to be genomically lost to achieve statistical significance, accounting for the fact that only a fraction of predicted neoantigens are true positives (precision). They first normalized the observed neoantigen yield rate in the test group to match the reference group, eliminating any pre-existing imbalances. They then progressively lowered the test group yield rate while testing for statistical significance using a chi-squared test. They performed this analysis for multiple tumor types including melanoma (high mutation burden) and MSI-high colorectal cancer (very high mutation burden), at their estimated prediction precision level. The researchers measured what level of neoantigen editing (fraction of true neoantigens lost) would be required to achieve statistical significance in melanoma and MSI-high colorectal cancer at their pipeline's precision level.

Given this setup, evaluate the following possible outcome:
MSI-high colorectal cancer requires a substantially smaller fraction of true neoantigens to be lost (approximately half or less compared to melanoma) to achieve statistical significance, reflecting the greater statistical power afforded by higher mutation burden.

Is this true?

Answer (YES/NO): NO